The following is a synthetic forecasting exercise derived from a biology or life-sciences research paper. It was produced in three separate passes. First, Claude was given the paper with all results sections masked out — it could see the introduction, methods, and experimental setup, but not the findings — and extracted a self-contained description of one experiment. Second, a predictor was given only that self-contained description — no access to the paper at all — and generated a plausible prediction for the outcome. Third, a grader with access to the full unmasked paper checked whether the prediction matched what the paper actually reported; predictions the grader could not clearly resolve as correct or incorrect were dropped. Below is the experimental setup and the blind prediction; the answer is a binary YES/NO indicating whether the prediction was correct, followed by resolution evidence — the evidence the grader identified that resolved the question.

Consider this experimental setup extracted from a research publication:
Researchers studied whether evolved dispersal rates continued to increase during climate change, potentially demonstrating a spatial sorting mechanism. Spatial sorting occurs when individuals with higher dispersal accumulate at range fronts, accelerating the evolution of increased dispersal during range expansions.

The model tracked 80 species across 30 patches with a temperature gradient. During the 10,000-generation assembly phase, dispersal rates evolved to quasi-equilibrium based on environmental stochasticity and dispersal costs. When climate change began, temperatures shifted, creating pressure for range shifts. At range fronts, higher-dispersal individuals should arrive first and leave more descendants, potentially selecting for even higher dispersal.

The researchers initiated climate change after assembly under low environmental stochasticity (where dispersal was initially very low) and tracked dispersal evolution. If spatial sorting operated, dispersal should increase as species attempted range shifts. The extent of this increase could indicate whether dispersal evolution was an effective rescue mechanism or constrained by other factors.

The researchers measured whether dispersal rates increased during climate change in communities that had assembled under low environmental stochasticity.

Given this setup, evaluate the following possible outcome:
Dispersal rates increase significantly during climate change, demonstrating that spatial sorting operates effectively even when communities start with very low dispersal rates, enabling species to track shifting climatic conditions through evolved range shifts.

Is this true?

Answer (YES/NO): NO